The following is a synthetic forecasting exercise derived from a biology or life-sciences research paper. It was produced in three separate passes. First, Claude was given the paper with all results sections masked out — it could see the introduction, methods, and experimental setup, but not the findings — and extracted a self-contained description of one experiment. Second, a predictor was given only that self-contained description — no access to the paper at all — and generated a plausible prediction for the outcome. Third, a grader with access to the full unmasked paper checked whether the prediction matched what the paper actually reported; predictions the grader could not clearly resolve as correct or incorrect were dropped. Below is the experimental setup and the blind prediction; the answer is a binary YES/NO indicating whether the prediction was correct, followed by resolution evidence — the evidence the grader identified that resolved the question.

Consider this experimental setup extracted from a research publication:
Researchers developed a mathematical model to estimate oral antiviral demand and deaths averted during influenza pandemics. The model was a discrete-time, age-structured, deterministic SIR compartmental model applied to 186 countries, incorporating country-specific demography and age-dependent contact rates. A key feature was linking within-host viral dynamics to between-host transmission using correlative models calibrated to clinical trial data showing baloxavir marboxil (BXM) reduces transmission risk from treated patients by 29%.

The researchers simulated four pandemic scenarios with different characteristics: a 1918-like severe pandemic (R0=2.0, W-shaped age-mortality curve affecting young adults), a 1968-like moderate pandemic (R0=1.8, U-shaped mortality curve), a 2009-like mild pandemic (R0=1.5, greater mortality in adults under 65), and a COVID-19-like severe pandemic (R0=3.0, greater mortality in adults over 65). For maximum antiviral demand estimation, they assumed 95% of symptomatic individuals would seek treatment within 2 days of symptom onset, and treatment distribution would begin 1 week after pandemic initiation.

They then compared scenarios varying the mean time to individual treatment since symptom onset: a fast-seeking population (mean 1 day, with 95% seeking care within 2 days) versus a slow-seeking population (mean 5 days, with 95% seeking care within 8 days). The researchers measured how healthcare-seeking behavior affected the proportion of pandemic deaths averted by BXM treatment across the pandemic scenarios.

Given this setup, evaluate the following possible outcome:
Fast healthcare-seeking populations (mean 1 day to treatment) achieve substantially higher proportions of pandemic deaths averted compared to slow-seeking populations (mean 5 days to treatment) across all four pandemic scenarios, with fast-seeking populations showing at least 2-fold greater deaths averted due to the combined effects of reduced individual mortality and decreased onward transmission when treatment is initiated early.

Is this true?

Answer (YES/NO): NO